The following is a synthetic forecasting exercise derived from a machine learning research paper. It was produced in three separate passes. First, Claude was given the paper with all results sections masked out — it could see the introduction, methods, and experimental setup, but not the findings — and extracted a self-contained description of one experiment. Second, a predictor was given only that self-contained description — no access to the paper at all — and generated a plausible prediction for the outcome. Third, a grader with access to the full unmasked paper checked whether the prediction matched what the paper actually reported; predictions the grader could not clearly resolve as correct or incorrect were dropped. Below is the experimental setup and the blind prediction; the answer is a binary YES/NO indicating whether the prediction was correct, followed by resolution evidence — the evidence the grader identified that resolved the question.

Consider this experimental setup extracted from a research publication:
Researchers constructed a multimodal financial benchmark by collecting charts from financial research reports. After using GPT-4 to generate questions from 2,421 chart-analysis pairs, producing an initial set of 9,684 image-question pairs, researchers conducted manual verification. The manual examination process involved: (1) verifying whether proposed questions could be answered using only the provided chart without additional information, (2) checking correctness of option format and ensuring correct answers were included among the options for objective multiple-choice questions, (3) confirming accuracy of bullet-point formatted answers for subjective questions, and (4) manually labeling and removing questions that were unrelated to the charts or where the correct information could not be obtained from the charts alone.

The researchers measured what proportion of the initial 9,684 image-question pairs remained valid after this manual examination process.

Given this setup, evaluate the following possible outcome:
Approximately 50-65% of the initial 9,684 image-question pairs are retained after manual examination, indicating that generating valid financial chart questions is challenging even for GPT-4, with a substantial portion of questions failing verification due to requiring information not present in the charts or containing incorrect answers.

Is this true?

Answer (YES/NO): NO